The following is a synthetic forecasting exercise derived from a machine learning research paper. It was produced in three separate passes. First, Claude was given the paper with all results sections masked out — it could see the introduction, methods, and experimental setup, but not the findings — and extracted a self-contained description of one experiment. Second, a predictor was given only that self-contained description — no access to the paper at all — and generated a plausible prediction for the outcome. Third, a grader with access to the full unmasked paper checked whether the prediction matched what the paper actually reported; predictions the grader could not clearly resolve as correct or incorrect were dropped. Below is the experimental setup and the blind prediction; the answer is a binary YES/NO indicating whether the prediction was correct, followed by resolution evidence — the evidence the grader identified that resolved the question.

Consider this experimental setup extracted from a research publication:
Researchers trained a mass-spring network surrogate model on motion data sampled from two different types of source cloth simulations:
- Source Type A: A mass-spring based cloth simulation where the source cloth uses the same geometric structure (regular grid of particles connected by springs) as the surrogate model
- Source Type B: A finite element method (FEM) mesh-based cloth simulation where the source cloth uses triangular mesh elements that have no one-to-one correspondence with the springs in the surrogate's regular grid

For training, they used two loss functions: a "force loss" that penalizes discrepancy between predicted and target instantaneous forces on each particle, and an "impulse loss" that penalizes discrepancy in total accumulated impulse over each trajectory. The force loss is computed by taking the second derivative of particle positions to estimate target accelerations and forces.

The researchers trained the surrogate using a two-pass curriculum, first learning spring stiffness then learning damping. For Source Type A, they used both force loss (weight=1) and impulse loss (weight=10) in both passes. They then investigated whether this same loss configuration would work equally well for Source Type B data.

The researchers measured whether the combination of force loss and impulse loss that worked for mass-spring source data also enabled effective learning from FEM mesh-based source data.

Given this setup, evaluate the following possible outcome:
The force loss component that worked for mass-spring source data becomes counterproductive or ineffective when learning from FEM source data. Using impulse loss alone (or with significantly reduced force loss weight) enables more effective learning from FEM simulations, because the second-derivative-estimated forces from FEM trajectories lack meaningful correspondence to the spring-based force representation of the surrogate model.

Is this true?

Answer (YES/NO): NO